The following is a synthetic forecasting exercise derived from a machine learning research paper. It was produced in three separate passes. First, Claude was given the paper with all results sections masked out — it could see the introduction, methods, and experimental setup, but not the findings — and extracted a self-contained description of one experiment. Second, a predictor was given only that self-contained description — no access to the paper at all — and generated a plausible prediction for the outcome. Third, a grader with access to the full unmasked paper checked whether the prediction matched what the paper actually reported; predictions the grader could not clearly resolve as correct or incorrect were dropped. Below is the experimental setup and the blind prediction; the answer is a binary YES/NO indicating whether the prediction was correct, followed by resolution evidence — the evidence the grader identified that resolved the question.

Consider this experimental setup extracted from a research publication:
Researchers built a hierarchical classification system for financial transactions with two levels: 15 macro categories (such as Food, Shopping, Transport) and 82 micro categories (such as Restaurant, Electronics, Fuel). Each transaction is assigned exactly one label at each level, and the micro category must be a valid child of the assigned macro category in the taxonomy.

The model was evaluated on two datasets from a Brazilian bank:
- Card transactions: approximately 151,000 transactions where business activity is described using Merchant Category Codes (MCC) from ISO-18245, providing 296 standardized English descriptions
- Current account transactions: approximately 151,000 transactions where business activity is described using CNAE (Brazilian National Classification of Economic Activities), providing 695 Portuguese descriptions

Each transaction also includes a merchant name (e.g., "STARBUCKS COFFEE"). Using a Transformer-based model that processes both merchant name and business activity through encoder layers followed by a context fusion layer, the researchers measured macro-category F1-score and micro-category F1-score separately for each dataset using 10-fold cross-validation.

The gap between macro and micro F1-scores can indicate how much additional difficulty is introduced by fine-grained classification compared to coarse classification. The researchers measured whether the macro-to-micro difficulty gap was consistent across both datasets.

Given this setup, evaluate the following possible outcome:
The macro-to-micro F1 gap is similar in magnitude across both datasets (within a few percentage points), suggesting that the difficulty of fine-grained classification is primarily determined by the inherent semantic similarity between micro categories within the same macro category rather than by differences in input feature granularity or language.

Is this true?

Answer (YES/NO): YES